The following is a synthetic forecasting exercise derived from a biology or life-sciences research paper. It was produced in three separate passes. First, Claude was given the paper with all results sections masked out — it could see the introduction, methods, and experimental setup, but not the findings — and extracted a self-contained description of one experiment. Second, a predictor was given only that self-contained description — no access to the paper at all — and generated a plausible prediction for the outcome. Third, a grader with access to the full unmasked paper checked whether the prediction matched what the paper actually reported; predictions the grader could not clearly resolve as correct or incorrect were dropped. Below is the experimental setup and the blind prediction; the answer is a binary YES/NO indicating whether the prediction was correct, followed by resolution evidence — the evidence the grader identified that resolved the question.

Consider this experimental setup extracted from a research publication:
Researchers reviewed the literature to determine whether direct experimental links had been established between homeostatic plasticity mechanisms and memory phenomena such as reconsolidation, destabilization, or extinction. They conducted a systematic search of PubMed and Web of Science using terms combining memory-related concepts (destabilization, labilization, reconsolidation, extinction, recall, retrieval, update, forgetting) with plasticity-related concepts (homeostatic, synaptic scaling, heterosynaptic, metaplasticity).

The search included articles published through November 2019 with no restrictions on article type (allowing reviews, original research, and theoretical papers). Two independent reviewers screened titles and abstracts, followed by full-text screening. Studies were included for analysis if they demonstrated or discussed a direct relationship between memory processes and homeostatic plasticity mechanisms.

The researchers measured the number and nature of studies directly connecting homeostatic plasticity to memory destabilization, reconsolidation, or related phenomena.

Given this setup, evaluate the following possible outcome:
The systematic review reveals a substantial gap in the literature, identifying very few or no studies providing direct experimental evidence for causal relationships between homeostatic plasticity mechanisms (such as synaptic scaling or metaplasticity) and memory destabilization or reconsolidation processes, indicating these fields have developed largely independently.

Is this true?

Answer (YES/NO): YES